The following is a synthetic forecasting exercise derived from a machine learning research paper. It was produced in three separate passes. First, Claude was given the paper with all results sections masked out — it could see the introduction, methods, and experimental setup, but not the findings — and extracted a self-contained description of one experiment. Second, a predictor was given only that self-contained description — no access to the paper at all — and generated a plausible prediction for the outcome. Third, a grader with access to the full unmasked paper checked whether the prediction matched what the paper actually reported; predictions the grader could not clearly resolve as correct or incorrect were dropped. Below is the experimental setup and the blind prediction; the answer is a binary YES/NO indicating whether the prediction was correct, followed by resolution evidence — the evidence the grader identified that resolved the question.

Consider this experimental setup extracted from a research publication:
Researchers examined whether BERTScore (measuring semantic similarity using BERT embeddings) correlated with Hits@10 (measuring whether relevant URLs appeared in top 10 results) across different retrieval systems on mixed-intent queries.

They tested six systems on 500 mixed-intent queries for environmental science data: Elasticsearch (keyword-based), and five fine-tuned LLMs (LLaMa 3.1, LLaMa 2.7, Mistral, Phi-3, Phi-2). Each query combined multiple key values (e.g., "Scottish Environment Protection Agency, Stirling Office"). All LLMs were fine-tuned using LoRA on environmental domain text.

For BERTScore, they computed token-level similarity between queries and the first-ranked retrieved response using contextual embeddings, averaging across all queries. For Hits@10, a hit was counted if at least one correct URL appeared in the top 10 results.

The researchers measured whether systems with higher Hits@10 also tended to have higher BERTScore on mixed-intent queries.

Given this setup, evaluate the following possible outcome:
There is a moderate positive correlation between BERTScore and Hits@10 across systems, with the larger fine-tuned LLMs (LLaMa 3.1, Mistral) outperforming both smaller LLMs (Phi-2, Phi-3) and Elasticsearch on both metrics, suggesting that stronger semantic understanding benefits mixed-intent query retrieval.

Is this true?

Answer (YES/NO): NO